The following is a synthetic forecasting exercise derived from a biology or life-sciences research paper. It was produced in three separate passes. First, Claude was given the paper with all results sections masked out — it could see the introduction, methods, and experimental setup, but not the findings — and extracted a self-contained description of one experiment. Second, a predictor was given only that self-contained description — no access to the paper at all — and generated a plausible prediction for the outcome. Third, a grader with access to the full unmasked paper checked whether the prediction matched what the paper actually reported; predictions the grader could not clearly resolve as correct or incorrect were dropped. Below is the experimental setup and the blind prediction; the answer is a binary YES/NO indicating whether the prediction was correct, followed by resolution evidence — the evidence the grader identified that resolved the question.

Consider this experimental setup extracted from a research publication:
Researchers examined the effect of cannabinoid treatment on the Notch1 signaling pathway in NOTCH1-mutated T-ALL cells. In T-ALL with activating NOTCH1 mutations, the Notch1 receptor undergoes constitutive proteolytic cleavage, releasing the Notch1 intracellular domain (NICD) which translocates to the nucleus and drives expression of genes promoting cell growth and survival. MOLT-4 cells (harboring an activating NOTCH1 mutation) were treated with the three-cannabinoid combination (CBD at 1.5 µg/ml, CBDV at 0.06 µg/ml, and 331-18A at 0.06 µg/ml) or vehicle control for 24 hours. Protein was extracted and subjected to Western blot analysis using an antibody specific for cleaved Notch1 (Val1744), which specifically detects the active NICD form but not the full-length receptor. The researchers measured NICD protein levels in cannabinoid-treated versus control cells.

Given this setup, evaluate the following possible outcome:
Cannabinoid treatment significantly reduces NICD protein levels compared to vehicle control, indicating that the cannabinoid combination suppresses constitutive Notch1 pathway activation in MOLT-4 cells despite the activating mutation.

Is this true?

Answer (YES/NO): YES